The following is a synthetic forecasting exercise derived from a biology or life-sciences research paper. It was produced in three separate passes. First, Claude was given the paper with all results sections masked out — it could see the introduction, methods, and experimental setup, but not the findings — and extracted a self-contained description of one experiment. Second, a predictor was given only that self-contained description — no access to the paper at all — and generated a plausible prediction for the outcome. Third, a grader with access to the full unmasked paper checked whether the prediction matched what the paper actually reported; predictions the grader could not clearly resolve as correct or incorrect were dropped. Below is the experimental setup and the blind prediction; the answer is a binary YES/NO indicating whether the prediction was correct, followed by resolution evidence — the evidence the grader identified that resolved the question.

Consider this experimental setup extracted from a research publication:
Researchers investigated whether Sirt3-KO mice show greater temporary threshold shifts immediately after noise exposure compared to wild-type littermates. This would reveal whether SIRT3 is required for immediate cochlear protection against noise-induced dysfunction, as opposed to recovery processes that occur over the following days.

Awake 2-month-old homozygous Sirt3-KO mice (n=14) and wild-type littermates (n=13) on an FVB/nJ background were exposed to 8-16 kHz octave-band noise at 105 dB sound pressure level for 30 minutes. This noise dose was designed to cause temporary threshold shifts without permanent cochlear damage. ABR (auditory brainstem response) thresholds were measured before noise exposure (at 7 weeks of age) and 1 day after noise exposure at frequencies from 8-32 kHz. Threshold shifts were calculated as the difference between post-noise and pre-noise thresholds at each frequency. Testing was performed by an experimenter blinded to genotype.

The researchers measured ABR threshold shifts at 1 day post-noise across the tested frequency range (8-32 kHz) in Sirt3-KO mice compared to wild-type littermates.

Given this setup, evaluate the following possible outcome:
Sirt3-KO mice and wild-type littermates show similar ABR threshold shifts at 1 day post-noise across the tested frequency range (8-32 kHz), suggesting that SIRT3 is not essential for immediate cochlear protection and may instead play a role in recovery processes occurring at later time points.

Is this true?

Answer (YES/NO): YES